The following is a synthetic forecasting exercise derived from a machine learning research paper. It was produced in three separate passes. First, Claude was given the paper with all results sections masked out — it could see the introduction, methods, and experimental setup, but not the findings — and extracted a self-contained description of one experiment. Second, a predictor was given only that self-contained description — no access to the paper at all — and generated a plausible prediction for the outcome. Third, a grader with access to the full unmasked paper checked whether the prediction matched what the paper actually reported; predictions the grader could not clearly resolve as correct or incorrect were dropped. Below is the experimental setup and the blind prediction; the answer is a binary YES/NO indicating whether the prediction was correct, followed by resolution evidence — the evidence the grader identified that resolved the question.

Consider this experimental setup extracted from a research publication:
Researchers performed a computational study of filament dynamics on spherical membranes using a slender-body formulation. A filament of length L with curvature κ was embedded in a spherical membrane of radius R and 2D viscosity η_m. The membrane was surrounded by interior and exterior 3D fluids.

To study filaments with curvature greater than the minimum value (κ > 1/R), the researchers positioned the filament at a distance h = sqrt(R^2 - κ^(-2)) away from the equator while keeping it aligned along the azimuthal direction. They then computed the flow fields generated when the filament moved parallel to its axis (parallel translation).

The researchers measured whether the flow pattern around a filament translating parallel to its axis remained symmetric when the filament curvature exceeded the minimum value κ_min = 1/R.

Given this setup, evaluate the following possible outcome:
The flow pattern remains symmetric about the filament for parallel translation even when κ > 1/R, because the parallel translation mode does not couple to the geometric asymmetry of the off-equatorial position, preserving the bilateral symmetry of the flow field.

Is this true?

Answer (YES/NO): NO